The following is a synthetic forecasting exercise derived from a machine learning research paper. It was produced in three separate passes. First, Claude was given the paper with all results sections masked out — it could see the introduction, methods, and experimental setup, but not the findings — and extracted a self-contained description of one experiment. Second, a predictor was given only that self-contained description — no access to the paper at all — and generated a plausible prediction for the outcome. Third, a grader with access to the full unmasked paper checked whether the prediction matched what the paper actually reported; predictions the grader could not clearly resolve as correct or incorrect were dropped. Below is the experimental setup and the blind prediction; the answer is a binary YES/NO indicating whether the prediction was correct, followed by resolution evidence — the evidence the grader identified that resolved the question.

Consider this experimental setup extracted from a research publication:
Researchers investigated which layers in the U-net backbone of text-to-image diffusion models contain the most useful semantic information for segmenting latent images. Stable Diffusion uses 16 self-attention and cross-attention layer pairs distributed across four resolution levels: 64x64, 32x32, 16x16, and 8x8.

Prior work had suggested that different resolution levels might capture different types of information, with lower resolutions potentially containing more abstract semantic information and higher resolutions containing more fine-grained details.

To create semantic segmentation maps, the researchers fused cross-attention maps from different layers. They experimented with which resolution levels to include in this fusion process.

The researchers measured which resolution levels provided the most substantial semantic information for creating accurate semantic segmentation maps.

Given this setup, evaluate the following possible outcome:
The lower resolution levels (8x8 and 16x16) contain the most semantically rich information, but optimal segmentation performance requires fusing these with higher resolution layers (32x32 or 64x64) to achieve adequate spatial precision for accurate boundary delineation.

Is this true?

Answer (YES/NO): NO